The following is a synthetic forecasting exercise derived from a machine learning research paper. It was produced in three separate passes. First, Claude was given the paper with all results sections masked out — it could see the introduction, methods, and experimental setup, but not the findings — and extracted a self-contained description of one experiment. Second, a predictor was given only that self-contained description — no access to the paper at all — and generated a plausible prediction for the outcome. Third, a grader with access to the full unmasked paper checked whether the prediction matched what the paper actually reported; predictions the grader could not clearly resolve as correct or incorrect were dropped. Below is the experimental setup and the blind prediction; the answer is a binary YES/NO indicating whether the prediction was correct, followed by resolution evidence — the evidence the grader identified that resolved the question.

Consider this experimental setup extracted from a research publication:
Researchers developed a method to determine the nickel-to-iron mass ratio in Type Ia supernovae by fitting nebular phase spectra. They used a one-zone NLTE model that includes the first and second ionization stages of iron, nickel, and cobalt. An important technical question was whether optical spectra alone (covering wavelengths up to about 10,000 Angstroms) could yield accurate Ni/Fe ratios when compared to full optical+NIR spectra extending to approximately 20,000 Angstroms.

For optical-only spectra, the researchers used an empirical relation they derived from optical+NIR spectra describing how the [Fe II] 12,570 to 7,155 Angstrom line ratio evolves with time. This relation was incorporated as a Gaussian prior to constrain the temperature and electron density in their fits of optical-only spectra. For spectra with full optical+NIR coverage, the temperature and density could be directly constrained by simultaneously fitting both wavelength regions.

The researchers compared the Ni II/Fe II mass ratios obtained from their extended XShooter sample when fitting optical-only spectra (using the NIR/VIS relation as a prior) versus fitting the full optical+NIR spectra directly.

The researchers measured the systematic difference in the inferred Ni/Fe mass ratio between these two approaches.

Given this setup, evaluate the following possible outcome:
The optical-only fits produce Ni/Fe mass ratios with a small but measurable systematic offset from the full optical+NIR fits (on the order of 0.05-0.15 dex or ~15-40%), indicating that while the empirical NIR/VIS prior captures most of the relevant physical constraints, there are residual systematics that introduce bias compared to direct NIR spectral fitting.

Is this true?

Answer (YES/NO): NO